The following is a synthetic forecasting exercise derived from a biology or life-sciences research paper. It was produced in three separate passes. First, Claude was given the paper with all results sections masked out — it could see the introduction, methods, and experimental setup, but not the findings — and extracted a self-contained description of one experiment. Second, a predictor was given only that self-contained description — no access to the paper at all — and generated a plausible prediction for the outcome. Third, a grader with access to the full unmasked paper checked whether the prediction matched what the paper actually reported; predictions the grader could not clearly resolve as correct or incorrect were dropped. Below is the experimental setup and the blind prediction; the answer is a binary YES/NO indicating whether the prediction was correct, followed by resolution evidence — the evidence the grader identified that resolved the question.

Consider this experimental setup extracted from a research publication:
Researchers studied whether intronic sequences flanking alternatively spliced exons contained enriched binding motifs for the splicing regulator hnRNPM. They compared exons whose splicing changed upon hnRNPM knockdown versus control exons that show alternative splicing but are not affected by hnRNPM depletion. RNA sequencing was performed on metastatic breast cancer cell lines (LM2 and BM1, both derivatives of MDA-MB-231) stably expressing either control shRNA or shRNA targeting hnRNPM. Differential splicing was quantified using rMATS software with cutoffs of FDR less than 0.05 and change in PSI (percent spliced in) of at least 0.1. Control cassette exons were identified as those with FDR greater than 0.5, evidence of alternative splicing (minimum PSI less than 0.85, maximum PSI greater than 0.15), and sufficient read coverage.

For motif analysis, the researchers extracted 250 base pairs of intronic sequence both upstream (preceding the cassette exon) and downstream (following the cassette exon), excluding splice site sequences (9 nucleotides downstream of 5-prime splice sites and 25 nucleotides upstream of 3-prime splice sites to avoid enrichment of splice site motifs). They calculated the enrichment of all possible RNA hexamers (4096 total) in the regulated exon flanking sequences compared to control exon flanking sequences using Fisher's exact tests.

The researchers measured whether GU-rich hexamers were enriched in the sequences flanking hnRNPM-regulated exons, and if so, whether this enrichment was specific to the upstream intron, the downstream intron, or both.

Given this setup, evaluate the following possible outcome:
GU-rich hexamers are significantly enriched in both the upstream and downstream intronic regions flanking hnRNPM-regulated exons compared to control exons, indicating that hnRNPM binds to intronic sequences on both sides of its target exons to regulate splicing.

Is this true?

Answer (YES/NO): NO